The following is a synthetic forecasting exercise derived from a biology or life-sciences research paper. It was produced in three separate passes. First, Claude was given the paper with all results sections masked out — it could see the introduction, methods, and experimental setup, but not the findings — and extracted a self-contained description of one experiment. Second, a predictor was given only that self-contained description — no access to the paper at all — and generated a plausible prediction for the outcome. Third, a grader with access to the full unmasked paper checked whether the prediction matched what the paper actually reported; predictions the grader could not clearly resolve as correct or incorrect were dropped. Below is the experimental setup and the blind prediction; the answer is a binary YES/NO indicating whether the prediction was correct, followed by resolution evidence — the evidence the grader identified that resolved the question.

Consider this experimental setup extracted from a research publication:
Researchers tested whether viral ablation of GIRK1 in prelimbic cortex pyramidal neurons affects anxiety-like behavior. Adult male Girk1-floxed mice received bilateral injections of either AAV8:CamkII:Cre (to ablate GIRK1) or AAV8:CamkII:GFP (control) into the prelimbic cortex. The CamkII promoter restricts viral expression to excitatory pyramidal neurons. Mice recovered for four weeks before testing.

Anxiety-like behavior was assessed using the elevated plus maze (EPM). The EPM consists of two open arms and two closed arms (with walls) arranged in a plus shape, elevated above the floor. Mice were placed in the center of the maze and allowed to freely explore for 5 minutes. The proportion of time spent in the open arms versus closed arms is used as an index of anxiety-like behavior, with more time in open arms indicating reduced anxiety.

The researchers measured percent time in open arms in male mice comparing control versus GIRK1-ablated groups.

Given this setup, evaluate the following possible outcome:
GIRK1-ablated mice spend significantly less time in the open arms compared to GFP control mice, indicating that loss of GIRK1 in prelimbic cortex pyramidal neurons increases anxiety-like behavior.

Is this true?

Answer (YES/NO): NO